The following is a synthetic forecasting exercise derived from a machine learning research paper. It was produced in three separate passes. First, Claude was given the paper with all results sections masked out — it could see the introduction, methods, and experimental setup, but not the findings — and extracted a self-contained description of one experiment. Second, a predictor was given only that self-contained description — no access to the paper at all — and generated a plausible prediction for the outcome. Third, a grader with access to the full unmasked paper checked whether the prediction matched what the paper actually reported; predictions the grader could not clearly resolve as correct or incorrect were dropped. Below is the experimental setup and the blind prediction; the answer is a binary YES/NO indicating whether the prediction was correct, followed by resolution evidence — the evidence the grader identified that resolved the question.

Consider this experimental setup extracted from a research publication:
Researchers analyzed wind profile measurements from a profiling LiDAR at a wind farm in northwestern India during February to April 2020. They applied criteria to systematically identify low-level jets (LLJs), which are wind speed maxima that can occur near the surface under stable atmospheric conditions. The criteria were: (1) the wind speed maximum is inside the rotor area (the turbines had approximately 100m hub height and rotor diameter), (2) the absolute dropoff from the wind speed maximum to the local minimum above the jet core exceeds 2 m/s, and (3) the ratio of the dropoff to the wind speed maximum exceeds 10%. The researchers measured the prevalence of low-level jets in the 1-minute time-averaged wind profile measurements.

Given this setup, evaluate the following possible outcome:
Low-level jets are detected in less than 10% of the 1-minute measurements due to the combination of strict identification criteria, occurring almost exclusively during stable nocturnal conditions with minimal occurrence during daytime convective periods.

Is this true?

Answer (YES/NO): YES